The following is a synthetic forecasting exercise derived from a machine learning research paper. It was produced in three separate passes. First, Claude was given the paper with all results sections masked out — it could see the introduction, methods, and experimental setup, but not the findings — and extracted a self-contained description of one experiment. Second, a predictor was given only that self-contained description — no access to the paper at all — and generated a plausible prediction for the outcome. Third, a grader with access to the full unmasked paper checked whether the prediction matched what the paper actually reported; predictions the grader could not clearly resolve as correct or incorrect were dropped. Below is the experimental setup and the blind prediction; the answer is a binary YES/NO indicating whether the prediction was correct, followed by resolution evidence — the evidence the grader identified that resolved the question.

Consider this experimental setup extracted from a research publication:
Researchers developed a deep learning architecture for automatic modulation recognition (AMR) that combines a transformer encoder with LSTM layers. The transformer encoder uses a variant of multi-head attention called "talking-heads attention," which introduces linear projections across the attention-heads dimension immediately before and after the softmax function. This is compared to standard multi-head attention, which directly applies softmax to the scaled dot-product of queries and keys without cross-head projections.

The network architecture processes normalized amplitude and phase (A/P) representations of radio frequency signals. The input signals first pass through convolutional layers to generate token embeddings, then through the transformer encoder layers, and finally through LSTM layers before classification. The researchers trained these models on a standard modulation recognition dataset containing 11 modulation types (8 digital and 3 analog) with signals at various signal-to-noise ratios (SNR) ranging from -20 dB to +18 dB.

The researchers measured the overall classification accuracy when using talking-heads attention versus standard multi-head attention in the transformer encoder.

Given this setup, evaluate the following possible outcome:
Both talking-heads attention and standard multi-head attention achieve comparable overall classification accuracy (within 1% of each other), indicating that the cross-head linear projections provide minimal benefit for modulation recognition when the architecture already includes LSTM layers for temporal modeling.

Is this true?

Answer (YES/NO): NO